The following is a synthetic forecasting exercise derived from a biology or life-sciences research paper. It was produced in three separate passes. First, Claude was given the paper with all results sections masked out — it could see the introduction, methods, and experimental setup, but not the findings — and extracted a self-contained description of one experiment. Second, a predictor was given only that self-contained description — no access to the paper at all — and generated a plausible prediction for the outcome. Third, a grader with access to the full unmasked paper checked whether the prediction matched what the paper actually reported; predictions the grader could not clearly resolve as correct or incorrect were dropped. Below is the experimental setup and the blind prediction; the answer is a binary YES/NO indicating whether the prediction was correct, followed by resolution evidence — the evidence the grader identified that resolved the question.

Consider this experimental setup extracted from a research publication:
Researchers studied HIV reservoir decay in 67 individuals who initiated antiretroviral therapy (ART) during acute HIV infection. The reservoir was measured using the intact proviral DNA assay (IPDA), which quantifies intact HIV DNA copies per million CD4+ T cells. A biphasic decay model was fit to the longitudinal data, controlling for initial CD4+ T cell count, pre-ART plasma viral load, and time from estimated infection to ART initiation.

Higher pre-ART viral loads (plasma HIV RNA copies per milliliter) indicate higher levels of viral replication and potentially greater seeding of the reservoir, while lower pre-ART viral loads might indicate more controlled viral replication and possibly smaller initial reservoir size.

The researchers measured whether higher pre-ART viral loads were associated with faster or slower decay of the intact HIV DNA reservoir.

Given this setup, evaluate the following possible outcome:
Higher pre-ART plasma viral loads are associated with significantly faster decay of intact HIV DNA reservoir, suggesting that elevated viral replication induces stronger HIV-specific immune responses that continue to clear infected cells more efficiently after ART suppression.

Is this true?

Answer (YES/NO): NO